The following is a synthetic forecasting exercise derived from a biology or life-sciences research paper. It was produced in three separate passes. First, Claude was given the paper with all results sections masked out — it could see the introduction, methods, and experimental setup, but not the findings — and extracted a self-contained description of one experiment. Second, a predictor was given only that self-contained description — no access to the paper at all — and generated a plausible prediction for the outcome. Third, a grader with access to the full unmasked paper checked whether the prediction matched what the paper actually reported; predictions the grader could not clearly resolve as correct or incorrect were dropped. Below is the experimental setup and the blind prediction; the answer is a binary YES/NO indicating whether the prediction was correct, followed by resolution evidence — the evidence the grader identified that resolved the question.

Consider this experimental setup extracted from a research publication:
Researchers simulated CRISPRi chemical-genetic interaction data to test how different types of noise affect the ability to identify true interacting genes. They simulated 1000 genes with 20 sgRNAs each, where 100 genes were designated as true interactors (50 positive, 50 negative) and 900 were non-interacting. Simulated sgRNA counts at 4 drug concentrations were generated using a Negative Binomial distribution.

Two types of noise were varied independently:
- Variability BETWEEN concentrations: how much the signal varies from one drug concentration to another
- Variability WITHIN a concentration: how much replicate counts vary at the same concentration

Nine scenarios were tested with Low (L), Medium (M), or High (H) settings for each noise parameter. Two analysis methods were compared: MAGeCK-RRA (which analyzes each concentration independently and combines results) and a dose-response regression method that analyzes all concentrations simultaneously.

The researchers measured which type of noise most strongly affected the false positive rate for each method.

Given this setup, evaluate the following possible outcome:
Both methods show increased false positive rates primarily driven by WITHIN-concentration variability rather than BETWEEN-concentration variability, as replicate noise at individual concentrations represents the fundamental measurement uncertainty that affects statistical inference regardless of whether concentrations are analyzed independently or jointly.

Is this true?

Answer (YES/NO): NO